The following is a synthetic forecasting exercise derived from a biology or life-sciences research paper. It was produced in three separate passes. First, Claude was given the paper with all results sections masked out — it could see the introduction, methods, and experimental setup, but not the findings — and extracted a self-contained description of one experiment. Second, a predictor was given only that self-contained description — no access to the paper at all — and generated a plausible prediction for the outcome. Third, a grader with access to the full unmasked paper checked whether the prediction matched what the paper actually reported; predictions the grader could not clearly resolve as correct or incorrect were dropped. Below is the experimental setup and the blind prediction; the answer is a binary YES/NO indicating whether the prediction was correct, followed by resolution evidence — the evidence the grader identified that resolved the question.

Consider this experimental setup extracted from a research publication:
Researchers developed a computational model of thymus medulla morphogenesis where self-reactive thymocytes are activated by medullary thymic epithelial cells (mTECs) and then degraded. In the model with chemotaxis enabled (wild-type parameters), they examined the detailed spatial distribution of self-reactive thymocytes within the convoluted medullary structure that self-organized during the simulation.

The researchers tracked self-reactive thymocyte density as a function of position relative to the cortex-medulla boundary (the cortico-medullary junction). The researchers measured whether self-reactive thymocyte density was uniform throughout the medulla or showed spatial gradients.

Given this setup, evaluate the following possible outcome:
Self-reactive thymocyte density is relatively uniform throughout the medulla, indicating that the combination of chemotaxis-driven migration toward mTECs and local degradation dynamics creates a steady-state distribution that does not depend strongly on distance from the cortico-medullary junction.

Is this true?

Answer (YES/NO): NO